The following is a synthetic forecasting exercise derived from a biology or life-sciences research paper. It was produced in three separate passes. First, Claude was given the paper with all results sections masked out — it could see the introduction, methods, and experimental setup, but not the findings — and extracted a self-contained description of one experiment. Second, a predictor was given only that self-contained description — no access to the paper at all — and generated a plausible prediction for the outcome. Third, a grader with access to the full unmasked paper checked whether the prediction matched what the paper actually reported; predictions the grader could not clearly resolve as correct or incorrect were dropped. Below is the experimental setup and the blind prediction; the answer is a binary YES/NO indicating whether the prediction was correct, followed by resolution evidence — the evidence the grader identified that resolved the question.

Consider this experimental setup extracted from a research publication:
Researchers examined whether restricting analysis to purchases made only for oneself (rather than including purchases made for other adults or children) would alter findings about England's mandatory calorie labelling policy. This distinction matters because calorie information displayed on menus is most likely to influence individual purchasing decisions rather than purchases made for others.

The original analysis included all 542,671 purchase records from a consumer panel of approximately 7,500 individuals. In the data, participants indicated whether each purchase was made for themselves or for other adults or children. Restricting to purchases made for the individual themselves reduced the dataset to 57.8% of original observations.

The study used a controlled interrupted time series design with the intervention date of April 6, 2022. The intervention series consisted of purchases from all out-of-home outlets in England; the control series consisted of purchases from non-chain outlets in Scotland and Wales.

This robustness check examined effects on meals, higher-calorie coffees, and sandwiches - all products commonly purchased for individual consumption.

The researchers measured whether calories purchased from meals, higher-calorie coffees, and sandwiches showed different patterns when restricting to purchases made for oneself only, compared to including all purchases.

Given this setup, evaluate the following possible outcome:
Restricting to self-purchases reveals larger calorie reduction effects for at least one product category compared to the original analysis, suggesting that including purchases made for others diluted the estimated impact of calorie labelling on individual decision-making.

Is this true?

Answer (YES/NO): NO